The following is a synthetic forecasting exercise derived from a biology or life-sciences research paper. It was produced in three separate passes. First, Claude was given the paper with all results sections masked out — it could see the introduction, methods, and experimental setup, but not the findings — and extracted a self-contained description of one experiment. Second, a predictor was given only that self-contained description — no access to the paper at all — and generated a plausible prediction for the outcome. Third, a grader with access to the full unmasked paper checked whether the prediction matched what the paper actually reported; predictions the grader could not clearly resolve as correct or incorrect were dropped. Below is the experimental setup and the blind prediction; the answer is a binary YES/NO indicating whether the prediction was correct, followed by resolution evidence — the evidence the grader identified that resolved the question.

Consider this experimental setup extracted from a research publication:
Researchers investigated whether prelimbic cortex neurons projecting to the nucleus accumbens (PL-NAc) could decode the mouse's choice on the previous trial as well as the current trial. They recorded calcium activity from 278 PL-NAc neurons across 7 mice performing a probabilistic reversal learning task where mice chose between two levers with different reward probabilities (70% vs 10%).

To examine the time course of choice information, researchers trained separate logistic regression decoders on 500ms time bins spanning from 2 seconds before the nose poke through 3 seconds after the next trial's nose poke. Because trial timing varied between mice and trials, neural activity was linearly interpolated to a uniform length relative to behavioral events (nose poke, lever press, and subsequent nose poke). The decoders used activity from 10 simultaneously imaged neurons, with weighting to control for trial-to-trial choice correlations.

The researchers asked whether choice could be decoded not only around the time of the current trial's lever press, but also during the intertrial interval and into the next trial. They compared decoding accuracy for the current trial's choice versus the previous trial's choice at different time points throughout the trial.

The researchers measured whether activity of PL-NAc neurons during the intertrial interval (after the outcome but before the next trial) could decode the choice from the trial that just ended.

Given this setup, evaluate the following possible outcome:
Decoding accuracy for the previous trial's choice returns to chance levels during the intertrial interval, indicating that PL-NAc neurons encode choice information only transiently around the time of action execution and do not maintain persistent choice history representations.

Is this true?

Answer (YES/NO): NO